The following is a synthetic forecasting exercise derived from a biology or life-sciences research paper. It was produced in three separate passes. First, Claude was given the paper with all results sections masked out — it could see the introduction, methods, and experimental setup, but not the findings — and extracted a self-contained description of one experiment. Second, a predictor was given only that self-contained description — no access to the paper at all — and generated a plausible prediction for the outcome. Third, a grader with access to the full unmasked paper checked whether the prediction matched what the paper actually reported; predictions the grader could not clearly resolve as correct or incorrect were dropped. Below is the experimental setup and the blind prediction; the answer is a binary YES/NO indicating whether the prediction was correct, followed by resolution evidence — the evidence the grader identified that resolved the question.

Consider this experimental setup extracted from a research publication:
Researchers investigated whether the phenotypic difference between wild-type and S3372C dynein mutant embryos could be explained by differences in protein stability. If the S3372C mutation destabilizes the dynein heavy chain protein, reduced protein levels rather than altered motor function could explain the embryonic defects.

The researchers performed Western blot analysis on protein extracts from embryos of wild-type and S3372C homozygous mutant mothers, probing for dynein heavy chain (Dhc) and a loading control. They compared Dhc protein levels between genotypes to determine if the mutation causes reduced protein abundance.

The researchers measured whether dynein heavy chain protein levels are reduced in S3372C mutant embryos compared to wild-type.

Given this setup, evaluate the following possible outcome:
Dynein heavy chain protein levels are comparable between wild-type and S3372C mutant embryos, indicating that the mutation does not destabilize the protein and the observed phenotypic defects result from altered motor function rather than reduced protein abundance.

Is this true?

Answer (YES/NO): YES